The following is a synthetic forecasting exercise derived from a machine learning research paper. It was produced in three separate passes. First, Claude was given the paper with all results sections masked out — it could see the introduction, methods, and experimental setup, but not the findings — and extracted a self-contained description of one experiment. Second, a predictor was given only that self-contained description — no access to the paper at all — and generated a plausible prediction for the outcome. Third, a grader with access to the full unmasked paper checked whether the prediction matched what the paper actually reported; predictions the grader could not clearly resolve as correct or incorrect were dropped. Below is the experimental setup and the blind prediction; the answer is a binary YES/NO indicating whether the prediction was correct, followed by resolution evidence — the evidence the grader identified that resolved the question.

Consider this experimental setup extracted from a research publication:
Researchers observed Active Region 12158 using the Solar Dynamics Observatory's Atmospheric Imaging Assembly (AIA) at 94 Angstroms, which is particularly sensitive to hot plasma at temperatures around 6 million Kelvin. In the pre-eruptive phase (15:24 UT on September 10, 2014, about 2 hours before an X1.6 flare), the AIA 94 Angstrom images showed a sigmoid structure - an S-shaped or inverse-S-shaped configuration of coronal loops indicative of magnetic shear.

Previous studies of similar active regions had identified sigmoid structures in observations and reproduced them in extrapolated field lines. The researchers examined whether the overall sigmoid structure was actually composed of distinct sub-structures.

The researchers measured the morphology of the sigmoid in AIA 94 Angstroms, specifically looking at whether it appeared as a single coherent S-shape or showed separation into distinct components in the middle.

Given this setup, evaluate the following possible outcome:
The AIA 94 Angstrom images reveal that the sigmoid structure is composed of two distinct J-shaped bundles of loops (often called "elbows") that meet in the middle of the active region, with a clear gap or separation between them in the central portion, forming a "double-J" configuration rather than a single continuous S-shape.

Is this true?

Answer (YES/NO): YES